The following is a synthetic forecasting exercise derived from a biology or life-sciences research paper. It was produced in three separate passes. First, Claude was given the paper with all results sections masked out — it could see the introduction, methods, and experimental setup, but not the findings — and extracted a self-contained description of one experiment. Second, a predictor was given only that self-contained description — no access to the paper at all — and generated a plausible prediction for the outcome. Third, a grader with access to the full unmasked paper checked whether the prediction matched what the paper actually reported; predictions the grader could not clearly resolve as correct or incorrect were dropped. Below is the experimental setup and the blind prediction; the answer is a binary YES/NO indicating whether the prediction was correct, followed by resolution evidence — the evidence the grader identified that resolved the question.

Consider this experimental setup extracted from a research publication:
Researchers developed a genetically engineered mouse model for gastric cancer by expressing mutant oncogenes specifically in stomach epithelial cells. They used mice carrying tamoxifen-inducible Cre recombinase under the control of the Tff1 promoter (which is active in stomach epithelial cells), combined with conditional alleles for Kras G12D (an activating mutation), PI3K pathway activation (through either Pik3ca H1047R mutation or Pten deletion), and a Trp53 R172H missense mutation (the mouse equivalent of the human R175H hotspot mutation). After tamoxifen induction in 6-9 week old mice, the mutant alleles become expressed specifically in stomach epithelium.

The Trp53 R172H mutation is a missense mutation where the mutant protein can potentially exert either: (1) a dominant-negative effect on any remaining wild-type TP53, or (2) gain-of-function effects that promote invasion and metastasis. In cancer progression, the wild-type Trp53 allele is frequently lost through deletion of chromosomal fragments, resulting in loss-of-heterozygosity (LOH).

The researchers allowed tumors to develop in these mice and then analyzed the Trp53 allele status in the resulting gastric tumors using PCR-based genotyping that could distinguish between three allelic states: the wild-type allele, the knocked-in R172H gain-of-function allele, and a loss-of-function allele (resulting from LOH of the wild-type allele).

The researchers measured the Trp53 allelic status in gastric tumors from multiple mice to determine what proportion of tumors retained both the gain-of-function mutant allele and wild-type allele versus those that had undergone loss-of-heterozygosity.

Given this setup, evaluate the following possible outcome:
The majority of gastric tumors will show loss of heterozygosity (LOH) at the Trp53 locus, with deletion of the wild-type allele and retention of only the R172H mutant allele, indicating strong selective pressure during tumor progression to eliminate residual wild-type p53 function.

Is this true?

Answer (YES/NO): NO